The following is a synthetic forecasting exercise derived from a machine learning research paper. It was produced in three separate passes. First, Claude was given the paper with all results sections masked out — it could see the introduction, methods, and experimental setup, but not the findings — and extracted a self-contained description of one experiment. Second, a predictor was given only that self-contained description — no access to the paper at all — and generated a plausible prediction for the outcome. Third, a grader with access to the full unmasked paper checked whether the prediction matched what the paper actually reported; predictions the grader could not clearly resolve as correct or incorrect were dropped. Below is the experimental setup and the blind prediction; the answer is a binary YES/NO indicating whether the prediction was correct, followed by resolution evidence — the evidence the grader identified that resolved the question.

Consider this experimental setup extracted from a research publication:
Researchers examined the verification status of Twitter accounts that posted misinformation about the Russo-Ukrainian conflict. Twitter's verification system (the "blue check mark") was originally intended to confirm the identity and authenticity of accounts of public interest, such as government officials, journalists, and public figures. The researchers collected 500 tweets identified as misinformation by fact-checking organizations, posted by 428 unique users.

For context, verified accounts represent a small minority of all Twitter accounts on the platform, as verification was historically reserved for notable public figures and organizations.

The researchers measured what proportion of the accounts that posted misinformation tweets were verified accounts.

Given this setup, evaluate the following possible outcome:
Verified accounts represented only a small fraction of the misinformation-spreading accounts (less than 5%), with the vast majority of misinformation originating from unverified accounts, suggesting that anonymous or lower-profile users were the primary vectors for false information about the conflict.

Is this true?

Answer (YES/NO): NO